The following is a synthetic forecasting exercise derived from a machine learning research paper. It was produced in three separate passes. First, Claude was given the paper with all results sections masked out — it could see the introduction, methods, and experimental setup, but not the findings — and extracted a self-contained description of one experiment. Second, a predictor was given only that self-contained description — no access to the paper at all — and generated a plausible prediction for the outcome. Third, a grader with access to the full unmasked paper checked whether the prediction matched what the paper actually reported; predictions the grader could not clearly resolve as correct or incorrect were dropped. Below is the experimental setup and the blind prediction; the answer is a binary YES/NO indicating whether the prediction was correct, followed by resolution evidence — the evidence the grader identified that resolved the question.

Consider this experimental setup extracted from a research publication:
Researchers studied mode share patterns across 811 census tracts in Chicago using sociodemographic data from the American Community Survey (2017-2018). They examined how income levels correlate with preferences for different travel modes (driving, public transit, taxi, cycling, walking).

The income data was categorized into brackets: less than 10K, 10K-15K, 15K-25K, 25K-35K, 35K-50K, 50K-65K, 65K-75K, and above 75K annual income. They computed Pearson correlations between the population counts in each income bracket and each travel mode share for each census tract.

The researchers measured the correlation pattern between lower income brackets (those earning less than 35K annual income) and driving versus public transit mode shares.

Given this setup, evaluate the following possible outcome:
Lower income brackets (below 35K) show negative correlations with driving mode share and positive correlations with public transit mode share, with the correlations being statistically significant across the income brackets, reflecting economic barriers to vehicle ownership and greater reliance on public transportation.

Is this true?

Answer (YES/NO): NO